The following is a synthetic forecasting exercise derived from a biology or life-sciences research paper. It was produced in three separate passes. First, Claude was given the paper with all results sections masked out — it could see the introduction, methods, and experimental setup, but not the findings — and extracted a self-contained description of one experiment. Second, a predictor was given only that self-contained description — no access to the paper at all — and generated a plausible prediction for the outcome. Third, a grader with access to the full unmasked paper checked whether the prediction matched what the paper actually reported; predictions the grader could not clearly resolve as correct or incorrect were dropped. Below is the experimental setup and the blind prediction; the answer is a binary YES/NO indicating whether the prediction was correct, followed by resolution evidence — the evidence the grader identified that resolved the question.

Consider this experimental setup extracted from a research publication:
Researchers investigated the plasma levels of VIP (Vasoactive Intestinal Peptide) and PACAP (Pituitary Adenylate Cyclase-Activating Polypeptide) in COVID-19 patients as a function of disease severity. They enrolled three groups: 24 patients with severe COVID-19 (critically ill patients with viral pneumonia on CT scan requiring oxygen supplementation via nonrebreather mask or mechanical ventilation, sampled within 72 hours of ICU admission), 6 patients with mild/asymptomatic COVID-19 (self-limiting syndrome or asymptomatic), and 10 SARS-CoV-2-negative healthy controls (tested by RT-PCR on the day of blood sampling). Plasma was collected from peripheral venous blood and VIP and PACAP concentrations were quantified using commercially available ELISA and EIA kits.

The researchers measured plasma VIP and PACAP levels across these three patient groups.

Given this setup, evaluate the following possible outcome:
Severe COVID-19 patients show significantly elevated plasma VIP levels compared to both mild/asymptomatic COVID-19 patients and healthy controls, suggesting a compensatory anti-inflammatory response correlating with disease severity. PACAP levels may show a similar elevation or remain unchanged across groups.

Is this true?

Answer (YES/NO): YES